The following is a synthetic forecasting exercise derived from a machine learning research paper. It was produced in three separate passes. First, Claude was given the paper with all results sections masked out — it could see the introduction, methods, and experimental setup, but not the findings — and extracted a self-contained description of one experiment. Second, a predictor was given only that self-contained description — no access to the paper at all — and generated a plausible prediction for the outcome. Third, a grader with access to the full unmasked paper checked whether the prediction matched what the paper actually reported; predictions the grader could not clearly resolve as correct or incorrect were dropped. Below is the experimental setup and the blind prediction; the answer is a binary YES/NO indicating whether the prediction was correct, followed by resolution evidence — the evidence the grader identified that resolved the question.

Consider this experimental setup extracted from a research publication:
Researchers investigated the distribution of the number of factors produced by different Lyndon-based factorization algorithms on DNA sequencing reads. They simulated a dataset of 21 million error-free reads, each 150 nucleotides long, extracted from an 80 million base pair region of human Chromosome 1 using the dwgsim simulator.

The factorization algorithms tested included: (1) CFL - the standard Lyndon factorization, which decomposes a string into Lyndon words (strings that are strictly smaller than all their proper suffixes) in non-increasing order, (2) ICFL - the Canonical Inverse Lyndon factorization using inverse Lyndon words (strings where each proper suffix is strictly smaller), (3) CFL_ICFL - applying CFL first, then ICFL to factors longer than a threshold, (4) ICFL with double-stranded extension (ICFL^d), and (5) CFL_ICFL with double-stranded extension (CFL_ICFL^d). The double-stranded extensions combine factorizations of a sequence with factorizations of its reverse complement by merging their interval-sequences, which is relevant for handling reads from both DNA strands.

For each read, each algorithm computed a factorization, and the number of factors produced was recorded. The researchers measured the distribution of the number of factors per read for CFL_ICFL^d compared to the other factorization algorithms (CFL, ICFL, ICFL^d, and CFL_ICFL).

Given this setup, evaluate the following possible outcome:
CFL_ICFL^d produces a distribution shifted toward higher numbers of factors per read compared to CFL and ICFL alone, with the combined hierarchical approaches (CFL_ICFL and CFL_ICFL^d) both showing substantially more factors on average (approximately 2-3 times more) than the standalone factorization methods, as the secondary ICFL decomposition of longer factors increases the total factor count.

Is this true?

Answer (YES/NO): NO